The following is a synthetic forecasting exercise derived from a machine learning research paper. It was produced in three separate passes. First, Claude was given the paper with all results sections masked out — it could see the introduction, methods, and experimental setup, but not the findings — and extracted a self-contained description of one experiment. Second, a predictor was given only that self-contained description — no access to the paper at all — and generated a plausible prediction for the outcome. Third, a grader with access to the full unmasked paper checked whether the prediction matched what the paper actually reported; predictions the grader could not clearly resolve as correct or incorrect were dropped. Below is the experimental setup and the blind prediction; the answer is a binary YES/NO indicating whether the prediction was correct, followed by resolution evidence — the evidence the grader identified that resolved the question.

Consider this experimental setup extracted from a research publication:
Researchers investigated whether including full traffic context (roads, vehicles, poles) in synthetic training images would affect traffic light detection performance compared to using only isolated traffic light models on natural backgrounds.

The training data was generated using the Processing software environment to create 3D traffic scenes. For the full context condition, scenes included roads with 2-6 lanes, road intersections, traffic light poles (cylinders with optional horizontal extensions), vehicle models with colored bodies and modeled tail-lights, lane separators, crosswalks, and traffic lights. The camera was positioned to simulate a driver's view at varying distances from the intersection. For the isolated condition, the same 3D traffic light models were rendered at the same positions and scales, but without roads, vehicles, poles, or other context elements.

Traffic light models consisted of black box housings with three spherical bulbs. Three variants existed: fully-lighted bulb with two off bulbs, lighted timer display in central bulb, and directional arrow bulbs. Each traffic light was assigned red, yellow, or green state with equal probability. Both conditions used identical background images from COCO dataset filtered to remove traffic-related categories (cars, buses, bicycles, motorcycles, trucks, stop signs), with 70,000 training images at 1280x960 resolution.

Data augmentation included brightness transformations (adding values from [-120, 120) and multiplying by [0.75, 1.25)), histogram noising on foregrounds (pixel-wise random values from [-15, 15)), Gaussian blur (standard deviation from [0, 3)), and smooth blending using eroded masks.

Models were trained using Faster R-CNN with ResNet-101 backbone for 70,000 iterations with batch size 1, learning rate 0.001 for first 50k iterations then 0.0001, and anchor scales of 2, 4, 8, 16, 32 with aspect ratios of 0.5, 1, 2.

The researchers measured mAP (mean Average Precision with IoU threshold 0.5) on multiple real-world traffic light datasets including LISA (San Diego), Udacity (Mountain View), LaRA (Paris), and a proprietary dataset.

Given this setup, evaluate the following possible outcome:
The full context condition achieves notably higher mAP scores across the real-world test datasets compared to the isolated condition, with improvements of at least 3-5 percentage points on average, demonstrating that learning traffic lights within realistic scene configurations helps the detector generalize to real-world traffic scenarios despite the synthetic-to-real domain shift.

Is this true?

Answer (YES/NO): NO